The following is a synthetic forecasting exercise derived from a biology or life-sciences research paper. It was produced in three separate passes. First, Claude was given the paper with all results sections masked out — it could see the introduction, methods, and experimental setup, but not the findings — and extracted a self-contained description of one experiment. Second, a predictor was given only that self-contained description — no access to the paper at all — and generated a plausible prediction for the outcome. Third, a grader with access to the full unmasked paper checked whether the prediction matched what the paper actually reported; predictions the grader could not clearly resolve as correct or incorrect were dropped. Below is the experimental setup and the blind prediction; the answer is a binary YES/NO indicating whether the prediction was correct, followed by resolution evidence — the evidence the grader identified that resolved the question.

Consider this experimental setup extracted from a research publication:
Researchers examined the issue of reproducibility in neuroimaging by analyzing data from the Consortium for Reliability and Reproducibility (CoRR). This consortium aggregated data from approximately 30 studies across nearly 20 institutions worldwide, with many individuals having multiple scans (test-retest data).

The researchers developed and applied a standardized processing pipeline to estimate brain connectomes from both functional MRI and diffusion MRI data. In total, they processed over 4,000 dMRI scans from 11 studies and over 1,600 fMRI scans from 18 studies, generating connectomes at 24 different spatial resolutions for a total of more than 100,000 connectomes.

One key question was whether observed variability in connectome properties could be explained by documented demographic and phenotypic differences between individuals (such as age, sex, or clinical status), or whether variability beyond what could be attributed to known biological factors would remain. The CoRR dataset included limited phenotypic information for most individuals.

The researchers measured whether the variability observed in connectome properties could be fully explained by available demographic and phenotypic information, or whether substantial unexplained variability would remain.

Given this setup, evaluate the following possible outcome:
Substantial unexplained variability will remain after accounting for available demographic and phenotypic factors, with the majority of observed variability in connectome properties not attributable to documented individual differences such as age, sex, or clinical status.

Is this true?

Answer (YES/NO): YES